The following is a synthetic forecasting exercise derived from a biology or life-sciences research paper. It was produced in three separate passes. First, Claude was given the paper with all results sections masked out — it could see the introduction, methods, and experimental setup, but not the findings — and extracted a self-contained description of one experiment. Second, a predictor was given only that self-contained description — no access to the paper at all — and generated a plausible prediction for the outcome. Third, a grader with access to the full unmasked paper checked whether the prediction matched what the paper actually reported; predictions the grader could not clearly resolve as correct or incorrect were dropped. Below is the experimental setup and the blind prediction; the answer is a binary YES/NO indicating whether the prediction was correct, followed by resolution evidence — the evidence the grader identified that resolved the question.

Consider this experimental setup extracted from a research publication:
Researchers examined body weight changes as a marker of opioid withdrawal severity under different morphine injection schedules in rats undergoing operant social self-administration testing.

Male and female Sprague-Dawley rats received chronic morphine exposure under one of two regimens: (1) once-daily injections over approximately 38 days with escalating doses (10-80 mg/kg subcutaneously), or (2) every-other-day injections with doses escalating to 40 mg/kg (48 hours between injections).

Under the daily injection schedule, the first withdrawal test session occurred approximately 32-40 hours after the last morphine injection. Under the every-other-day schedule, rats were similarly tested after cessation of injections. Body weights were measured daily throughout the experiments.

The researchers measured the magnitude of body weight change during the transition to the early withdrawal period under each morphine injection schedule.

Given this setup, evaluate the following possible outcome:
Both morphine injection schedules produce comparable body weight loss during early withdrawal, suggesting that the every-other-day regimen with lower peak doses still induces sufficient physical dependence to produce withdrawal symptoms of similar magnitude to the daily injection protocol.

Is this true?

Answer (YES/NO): NO